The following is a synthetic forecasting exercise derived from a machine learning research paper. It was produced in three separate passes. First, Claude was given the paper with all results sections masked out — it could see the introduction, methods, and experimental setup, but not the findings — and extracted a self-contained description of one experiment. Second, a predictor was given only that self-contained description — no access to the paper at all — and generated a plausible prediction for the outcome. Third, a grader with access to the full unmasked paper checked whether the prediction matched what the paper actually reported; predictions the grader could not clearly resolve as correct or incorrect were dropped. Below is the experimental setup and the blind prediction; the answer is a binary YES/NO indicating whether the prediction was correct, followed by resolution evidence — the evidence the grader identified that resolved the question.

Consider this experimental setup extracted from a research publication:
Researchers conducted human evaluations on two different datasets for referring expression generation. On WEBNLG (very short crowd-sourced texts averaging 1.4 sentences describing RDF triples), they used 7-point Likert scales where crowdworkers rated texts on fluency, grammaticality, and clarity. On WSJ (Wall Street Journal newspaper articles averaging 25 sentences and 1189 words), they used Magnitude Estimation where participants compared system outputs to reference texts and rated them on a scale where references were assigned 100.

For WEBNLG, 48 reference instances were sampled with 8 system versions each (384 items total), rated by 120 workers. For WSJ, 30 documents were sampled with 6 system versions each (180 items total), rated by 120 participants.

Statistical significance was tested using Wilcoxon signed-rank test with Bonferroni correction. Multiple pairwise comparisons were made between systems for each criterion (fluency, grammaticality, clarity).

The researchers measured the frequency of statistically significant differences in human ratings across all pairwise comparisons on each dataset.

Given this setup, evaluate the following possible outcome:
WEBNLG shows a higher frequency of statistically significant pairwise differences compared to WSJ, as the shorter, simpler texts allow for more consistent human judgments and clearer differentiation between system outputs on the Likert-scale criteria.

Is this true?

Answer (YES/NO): NO